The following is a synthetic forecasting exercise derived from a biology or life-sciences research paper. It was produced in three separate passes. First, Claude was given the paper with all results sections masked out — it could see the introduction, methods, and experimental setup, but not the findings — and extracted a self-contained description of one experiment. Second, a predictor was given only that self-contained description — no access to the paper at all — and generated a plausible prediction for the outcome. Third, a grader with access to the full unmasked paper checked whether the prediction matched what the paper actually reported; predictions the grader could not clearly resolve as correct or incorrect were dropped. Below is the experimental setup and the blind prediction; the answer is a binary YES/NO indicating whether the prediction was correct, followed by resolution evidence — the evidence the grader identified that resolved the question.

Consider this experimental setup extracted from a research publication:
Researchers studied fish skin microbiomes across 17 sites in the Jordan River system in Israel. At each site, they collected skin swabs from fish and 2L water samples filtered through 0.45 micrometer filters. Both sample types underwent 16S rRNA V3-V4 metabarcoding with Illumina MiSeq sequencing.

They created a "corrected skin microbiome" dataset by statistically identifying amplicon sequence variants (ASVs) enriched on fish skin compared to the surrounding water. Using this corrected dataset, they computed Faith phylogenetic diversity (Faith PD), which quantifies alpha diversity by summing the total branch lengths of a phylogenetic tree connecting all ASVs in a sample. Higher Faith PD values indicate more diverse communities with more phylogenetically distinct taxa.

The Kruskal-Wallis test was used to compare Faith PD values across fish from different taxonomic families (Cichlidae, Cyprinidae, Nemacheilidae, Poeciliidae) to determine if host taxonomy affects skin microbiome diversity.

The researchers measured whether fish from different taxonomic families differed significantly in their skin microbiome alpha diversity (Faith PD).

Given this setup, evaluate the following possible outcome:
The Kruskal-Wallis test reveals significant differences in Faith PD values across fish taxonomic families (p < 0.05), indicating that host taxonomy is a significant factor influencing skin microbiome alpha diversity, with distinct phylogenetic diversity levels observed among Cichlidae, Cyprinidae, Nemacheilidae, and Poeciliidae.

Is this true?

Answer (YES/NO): NO